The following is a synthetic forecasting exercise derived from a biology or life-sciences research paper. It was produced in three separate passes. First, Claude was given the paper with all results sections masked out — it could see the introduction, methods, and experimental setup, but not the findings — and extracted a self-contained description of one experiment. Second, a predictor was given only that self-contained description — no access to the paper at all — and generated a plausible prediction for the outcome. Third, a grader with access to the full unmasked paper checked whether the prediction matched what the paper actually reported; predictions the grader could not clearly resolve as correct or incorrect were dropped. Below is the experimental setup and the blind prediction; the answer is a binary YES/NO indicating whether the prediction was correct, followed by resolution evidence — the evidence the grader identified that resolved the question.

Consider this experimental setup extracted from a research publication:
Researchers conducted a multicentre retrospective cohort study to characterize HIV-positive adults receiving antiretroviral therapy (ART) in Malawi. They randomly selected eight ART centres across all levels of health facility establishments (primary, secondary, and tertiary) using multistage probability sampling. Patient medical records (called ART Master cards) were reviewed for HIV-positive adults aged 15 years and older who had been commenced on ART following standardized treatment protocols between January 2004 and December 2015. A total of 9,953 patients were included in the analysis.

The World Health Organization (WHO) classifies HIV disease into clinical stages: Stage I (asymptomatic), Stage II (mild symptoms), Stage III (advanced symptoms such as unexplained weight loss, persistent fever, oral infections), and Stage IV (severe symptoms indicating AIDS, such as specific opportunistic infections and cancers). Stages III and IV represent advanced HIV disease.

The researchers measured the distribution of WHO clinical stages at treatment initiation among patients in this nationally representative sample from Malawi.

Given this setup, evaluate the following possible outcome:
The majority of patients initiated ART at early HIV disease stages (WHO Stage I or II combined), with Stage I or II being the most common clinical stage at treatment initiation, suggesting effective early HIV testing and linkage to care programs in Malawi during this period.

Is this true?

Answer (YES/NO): NO